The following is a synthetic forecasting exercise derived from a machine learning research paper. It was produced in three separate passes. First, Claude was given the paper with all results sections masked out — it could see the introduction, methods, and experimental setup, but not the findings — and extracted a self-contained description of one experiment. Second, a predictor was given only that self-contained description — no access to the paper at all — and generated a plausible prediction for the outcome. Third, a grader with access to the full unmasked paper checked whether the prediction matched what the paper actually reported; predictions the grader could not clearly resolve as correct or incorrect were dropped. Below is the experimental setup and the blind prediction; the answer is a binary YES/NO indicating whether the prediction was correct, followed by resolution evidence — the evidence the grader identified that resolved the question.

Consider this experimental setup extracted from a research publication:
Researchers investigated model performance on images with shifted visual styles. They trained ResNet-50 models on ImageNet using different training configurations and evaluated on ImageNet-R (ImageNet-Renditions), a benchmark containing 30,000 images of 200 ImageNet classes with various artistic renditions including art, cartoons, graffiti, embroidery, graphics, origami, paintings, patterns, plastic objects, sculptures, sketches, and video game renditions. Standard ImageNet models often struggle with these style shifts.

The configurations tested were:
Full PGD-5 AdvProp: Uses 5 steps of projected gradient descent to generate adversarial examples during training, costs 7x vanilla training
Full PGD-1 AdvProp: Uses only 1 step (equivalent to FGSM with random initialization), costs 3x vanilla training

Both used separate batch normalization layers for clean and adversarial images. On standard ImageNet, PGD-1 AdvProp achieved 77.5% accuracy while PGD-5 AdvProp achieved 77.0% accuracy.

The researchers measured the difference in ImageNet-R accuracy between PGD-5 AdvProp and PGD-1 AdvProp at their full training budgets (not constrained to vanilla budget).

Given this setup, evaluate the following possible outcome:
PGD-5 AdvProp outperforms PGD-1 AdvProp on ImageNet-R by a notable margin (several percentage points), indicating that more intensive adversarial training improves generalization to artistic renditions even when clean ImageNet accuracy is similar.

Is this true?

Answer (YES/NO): YES